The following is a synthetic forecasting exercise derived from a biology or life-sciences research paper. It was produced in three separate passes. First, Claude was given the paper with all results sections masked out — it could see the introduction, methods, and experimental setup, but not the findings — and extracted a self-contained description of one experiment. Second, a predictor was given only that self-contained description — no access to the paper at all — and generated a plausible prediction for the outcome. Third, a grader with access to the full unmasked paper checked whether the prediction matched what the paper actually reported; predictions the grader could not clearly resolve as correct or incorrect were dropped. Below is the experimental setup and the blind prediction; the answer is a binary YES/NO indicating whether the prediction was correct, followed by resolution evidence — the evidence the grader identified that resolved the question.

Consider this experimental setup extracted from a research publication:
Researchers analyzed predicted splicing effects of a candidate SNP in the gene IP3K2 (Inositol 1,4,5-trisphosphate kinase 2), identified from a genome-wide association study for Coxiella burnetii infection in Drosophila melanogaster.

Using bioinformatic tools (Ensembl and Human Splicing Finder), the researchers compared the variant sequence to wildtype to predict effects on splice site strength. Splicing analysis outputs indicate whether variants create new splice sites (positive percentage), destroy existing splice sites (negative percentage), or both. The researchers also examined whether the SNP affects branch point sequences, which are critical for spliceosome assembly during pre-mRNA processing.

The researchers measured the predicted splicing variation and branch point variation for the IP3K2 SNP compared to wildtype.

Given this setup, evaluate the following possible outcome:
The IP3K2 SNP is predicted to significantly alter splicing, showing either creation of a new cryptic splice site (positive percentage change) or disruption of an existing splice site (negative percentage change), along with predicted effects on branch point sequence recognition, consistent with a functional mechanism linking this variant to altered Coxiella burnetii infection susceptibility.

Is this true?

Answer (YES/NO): NO